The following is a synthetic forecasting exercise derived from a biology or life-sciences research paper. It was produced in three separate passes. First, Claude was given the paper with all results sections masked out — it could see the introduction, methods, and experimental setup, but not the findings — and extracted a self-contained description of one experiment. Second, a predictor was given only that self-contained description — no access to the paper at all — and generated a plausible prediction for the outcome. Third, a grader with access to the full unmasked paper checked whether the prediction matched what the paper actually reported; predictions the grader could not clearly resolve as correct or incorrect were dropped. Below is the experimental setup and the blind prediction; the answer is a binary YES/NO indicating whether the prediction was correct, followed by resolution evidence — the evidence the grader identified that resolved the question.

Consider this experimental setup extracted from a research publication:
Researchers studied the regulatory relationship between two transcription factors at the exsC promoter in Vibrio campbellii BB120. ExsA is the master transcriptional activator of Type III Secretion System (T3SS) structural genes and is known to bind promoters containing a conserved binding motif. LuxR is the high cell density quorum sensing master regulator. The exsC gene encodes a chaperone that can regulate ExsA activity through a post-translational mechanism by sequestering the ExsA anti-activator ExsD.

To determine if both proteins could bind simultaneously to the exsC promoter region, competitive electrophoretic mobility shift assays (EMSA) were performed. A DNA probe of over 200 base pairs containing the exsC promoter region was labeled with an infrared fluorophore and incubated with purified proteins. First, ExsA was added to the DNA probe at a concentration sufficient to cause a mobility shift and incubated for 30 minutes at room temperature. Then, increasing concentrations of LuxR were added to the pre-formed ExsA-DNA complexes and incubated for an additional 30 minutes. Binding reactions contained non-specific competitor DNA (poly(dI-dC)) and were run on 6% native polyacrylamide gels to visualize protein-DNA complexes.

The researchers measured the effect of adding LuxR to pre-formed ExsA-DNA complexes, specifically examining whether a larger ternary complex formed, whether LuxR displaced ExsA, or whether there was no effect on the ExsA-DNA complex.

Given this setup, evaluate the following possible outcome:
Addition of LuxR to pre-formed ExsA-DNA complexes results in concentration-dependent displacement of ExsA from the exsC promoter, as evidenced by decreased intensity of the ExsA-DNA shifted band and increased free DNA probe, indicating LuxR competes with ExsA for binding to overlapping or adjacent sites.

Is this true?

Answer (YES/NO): NO